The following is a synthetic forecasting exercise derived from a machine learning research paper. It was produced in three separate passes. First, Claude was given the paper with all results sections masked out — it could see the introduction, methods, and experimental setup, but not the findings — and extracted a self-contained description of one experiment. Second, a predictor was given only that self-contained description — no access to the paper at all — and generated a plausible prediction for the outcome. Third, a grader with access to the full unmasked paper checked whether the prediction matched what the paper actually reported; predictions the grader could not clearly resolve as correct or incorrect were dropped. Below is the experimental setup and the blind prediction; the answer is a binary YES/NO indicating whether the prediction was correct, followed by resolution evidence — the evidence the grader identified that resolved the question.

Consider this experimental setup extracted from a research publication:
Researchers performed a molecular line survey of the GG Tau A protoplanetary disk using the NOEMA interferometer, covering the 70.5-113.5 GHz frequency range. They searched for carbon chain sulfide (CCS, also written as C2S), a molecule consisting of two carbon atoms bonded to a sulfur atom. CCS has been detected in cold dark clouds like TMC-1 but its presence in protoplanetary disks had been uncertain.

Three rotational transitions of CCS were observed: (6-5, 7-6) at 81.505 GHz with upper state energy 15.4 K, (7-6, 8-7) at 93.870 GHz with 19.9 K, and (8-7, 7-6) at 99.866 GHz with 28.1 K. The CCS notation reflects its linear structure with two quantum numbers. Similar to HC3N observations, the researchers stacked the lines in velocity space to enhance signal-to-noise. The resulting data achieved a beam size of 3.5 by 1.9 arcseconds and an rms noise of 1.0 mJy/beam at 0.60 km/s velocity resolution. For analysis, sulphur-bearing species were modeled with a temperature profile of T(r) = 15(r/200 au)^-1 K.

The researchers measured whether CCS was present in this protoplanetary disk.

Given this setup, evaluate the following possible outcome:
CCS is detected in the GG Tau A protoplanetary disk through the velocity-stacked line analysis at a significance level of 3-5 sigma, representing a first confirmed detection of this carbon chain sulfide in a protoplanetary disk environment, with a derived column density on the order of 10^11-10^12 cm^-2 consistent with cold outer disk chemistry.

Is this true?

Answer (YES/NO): NO